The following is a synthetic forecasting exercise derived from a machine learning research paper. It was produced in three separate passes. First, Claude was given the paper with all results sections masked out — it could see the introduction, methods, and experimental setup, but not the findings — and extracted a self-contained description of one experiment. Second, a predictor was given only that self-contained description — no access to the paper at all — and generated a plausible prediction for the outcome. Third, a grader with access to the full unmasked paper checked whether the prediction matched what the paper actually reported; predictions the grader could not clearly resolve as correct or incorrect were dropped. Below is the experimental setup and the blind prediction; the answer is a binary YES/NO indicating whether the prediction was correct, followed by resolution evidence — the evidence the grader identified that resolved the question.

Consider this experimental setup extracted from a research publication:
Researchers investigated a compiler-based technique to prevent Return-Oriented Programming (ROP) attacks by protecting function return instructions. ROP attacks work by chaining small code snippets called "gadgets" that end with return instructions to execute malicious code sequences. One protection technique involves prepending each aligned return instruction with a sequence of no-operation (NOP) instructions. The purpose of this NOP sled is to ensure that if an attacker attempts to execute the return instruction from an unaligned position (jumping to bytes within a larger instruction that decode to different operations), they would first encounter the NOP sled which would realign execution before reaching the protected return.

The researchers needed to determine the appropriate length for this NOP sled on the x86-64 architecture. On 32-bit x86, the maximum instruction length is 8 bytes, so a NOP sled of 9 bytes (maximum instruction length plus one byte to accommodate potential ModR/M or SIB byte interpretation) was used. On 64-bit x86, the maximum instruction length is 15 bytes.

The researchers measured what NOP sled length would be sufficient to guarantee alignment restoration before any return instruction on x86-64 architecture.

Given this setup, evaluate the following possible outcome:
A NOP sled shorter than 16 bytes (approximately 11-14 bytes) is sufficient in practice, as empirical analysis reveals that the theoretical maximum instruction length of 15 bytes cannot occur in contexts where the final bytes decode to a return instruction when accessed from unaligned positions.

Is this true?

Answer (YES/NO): NO